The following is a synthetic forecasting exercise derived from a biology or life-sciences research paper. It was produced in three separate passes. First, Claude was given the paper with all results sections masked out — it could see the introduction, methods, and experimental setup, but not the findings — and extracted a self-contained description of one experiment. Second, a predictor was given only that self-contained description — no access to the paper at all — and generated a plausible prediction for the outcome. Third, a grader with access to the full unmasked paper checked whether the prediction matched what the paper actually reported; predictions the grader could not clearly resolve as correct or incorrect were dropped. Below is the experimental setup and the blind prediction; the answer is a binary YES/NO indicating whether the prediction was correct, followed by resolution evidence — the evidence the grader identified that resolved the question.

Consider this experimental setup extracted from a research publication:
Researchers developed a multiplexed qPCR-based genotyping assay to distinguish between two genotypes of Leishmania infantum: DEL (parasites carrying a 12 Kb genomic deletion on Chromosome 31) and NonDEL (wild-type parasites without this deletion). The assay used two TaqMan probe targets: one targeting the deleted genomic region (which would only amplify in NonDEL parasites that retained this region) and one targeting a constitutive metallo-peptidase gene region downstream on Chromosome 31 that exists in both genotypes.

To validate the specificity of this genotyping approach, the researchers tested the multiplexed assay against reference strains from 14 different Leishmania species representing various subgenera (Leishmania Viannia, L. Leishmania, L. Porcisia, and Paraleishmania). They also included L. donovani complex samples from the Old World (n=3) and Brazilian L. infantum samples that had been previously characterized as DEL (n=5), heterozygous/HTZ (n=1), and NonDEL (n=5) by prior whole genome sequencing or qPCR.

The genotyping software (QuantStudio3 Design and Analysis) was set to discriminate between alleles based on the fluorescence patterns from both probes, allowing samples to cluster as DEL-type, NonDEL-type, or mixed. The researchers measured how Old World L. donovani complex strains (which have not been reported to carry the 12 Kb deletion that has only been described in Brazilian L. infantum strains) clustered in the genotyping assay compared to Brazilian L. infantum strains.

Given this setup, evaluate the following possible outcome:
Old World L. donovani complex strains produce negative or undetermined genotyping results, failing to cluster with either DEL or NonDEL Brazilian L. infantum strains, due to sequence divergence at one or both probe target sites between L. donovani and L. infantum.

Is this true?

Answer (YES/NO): NO